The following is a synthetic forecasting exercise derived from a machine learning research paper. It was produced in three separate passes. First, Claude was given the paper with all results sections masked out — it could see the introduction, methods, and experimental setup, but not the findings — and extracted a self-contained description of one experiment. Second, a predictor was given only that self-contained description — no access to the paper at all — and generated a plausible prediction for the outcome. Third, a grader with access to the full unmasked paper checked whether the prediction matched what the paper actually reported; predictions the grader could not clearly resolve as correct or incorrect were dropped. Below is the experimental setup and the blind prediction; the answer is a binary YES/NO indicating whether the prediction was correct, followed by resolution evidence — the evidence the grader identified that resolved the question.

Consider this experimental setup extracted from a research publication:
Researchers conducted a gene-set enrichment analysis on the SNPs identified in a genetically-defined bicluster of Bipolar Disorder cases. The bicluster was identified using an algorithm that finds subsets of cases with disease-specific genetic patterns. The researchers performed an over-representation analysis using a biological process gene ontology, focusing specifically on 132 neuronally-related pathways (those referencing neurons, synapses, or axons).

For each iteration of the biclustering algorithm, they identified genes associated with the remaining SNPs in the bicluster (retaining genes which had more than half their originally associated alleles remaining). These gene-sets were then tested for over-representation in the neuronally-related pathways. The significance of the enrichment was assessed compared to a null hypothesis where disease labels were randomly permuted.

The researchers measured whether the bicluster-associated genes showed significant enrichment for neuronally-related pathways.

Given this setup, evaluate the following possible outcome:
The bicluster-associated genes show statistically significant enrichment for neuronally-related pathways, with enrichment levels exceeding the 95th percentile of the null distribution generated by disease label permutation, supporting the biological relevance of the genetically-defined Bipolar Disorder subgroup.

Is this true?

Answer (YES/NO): YES